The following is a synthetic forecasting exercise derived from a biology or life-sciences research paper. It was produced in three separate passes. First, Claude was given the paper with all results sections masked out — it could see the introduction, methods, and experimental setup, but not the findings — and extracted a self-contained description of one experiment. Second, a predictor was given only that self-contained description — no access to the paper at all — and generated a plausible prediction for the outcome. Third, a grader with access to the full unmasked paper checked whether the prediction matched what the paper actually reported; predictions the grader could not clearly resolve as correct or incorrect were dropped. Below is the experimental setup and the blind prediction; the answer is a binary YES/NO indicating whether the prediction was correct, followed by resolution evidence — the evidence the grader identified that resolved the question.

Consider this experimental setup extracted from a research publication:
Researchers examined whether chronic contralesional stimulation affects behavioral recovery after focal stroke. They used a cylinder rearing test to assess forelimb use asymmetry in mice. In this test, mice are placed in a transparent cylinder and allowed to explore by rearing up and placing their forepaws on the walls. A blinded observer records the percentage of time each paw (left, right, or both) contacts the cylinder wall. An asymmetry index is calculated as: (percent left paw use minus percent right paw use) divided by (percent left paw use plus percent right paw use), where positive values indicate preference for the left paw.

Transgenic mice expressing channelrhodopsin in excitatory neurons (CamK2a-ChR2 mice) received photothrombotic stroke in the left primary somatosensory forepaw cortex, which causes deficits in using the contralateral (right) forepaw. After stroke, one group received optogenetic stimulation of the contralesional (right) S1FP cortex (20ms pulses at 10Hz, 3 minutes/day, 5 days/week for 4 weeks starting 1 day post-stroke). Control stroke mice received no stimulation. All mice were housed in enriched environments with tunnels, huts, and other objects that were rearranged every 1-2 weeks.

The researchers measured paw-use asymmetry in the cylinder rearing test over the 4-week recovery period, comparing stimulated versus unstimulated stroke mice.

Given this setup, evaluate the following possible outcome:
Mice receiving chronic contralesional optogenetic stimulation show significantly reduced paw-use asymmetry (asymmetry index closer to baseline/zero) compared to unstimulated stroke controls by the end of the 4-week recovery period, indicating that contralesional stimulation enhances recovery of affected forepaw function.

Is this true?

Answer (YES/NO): NO